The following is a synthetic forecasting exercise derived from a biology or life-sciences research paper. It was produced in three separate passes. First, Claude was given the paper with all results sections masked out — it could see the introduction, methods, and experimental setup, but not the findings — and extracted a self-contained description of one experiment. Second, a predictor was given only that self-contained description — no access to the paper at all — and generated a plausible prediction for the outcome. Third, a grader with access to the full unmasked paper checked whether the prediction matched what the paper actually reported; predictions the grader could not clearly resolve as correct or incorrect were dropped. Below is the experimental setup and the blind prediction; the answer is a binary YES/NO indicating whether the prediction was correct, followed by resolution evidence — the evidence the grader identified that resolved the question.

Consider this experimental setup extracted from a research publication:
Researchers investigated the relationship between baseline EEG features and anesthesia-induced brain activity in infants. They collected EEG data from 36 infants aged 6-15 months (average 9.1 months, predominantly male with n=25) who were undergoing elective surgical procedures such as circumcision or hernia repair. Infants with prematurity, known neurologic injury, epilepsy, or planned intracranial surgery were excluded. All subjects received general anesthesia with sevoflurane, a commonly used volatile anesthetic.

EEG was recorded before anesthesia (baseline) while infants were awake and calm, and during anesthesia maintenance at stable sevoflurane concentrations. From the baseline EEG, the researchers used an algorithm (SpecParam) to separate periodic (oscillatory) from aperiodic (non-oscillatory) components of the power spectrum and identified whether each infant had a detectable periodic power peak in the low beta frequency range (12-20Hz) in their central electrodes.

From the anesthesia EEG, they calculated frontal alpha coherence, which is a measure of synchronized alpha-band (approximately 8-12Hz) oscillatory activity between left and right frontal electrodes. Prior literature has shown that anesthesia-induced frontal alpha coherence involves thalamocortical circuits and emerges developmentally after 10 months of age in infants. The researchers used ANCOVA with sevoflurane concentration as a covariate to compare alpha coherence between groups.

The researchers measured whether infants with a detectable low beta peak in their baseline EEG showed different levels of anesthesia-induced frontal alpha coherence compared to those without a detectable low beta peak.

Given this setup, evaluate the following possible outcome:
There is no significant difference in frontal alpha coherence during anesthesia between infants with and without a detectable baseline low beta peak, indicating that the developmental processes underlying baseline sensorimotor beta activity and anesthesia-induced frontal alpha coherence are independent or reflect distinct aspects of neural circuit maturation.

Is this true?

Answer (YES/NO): NO